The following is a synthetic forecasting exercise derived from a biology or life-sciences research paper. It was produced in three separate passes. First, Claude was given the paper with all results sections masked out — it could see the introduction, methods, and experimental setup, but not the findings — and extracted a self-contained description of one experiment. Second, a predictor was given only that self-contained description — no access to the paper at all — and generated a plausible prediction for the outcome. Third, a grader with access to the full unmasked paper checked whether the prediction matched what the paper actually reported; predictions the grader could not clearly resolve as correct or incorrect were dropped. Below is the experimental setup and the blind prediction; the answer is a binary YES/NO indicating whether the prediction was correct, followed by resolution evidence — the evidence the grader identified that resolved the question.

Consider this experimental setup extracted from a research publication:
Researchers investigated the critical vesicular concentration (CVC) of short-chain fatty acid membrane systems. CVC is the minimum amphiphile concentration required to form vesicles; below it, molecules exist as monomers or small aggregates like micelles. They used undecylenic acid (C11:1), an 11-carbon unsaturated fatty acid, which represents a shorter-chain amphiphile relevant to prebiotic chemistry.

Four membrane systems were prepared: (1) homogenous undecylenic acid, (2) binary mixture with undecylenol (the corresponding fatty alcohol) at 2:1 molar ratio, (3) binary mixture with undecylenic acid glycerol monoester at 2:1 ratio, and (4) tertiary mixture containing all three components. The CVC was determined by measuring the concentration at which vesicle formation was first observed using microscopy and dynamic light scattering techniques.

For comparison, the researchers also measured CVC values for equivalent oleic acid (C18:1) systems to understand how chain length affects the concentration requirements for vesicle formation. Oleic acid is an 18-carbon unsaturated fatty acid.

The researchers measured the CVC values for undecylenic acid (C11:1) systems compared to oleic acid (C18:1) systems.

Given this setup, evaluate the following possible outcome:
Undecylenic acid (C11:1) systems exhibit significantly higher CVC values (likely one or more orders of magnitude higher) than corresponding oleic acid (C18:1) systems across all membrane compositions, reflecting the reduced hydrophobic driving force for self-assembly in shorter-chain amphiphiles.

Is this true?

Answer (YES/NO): YES